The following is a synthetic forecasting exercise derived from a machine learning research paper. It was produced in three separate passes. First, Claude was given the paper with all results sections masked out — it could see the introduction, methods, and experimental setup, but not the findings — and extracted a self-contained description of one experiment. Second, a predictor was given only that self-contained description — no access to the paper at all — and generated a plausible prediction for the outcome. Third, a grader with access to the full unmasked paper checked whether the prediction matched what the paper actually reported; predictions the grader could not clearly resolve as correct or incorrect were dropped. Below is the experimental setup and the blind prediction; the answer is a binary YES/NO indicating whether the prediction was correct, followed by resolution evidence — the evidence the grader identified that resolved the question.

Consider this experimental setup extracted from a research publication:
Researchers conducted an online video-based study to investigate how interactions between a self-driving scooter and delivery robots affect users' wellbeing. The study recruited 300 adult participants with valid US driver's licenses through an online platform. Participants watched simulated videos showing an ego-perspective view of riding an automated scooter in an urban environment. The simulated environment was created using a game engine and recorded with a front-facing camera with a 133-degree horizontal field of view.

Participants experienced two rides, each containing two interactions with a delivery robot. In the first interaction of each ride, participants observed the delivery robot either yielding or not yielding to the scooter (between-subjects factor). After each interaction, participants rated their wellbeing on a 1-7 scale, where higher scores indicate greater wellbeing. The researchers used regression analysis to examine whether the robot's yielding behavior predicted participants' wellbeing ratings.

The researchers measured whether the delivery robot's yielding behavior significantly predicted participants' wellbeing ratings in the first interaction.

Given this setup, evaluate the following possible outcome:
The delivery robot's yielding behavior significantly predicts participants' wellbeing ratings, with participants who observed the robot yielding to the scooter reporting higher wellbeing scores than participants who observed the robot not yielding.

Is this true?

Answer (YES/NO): YES